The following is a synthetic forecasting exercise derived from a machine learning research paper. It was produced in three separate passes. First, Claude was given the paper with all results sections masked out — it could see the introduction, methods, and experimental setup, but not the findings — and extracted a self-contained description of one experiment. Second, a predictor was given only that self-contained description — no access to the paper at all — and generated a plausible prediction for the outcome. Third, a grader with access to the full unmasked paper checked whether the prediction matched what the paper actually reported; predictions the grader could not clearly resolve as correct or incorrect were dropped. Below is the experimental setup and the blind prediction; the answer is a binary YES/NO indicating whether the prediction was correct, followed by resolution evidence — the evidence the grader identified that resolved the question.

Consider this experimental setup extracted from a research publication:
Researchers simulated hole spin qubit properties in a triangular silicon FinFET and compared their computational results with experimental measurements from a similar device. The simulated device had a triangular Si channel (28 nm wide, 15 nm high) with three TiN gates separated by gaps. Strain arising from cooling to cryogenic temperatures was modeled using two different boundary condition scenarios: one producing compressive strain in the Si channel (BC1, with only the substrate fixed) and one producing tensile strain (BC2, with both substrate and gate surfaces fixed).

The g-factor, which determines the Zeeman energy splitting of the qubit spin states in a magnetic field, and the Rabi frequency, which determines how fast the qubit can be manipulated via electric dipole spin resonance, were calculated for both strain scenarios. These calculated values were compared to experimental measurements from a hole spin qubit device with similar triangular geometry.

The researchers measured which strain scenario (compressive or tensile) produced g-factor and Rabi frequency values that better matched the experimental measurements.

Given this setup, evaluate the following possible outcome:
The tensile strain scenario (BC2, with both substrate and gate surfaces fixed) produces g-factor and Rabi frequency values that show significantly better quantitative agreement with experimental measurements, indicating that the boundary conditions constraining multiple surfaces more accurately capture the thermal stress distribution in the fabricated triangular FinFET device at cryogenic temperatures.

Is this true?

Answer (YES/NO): NO